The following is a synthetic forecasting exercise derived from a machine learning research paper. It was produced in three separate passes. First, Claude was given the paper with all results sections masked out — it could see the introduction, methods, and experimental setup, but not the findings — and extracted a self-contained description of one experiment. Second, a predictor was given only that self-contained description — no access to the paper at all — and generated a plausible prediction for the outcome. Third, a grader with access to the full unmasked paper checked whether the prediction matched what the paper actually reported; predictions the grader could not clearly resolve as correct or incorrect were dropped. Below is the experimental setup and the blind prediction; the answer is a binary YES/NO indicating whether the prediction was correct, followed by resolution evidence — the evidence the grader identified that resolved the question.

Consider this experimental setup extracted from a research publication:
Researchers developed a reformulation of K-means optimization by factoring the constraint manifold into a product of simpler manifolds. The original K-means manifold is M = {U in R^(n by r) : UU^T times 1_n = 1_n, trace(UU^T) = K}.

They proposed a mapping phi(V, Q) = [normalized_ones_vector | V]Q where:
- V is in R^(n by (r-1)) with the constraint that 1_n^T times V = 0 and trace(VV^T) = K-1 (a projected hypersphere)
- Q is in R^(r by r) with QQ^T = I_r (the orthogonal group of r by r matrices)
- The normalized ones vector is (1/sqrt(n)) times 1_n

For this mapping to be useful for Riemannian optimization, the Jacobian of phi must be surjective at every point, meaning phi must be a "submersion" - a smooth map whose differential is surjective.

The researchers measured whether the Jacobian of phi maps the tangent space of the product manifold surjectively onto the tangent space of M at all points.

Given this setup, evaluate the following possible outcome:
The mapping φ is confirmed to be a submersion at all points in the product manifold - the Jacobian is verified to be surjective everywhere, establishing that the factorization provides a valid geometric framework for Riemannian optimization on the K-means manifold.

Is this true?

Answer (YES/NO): YES